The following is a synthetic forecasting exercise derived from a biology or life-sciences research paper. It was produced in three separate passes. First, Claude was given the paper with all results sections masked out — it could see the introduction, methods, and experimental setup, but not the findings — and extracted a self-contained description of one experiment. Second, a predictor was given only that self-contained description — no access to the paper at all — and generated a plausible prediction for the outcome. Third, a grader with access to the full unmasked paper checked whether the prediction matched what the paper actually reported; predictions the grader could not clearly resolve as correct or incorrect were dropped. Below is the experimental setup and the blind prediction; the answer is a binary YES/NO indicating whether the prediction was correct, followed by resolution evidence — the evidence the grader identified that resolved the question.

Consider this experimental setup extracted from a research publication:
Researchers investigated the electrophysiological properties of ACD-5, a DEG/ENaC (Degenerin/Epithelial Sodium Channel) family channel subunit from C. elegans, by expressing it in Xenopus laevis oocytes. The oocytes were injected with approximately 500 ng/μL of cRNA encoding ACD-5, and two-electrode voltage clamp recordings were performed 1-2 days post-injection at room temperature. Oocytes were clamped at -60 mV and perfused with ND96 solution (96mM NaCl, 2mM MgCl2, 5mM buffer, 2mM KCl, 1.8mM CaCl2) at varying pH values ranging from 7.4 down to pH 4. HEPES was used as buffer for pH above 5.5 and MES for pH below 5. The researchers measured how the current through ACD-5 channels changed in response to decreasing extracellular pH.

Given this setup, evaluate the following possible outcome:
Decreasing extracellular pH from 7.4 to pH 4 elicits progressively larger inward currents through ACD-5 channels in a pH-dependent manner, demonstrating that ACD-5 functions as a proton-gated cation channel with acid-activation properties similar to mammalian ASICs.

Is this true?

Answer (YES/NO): NO